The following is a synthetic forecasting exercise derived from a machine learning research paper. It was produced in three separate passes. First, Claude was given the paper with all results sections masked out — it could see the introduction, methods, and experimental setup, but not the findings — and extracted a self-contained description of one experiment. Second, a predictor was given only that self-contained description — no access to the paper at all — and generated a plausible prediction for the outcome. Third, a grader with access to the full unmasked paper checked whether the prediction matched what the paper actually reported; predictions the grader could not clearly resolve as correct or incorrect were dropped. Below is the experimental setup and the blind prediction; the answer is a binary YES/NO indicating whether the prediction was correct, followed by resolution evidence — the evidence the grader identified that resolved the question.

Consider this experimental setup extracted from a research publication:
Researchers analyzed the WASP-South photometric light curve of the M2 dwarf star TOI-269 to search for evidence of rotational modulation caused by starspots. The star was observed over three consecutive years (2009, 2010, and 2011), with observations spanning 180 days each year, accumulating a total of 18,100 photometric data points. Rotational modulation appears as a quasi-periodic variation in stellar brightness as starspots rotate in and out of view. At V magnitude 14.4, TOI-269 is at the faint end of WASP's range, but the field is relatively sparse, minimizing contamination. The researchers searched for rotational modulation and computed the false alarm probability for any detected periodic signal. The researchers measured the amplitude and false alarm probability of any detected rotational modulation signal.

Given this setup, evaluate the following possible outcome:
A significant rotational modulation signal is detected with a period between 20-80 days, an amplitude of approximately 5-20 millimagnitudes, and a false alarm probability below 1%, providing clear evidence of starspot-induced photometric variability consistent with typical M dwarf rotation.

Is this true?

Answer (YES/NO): YES